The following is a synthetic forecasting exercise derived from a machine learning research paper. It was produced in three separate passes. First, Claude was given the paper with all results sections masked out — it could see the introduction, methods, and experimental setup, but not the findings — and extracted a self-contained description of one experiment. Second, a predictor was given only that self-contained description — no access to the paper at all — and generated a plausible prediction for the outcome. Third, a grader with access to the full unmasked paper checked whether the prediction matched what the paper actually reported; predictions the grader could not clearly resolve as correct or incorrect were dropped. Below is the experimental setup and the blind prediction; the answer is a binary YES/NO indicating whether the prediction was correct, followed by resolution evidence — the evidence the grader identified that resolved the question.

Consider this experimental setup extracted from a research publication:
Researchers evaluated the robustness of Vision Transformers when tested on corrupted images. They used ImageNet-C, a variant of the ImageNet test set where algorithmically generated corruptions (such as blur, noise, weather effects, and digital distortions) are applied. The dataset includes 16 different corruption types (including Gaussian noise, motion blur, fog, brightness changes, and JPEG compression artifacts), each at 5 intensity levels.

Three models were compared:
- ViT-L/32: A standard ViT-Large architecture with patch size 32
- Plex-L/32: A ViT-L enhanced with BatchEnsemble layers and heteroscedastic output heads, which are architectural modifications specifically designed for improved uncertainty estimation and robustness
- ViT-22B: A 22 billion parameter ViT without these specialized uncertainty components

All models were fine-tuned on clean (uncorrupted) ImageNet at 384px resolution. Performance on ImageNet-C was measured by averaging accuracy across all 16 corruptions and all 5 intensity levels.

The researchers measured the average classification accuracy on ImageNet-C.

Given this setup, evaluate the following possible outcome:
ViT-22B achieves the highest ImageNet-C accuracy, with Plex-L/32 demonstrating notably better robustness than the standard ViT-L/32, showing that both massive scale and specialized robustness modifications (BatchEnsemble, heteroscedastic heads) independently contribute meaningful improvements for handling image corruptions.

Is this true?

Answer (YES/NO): NO